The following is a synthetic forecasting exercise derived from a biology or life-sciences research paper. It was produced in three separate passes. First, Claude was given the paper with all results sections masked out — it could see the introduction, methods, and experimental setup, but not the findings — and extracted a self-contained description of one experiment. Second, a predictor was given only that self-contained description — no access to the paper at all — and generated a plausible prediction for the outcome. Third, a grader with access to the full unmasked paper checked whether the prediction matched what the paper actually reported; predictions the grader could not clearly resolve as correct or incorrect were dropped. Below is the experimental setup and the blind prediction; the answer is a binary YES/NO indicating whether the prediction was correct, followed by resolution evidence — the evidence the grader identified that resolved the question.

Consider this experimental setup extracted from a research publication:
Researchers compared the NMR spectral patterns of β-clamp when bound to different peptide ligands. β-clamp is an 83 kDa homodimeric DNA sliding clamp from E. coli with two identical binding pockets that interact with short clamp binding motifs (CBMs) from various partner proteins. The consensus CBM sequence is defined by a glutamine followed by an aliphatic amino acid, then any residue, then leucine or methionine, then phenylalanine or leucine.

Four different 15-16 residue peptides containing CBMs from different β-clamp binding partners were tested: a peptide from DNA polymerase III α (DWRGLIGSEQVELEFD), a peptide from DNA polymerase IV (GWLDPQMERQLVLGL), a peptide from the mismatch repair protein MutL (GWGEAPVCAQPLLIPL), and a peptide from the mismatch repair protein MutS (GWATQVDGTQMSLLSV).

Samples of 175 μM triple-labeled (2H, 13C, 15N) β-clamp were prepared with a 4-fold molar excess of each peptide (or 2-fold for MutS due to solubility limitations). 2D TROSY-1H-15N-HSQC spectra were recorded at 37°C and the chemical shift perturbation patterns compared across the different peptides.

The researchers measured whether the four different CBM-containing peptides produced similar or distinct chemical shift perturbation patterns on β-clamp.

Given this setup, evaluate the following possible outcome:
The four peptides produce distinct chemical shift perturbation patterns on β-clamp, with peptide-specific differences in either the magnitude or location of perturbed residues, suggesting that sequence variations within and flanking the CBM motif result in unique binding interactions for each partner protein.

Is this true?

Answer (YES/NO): YES